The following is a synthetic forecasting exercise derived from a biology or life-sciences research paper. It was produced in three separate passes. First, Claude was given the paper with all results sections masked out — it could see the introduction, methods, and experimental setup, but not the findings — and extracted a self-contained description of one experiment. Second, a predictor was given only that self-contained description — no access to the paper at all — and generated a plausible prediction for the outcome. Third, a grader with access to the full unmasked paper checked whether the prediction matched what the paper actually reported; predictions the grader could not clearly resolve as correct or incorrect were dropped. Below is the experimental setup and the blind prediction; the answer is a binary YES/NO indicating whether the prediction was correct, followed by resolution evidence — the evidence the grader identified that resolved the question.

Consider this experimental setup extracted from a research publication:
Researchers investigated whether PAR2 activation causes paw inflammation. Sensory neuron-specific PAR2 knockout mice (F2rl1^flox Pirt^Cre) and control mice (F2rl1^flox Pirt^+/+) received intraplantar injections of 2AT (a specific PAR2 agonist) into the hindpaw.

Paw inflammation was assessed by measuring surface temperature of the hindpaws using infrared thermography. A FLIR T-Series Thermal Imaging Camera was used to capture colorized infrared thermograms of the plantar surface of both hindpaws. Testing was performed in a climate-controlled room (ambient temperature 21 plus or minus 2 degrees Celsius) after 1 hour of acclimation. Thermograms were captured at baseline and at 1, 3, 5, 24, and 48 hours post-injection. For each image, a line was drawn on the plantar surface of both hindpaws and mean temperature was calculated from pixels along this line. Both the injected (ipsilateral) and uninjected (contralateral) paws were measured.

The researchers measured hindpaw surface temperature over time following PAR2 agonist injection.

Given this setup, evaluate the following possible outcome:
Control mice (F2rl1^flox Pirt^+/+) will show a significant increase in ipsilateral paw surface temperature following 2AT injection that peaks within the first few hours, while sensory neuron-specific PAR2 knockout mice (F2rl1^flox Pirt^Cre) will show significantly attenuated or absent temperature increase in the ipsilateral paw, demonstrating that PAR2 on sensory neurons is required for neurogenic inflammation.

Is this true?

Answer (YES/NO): NO